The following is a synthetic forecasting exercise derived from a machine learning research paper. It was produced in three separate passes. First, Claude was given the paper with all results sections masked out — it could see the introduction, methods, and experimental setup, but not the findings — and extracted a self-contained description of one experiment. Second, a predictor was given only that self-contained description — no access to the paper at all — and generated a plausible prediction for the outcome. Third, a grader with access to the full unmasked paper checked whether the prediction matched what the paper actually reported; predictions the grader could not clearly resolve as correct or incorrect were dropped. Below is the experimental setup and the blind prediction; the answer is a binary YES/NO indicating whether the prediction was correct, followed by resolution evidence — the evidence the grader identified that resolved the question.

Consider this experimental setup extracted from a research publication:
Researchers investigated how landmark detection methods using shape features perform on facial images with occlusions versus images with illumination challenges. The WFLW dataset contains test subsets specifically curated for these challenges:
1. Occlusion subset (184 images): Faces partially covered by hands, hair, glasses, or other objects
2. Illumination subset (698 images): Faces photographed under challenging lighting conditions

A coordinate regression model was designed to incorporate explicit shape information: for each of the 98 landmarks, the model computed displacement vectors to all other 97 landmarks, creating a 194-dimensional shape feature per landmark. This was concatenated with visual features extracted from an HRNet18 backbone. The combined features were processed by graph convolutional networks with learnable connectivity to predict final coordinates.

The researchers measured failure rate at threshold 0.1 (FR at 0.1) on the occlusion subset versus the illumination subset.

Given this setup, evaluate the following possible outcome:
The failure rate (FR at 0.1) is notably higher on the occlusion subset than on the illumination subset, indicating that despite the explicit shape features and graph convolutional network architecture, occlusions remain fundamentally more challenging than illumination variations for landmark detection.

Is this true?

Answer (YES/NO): YES